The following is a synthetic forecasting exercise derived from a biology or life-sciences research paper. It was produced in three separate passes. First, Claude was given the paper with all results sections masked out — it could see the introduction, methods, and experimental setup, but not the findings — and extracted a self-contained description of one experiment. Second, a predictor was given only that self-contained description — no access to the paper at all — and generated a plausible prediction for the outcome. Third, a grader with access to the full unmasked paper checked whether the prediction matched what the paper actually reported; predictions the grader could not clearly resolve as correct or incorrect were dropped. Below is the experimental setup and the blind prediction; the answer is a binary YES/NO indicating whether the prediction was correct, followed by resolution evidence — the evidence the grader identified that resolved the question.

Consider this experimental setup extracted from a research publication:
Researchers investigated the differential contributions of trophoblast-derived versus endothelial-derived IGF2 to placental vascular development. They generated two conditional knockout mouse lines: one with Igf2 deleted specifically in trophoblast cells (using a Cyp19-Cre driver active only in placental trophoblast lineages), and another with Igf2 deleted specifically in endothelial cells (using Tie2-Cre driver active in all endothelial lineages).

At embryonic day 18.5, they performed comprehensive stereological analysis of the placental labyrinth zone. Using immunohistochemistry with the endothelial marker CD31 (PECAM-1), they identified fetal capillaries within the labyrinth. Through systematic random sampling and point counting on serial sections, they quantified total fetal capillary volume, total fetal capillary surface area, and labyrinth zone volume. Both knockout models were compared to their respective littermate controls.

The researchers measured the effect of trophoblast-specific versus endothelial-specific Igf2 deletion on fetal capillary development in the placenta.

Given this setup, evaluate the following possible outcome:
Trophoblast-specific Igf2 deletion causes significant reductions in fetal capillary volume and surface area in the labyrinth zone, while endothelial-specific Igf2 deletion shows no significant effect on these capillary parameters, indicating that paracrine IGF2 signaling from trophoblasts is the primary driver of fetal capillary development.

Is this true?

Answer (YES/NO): NO